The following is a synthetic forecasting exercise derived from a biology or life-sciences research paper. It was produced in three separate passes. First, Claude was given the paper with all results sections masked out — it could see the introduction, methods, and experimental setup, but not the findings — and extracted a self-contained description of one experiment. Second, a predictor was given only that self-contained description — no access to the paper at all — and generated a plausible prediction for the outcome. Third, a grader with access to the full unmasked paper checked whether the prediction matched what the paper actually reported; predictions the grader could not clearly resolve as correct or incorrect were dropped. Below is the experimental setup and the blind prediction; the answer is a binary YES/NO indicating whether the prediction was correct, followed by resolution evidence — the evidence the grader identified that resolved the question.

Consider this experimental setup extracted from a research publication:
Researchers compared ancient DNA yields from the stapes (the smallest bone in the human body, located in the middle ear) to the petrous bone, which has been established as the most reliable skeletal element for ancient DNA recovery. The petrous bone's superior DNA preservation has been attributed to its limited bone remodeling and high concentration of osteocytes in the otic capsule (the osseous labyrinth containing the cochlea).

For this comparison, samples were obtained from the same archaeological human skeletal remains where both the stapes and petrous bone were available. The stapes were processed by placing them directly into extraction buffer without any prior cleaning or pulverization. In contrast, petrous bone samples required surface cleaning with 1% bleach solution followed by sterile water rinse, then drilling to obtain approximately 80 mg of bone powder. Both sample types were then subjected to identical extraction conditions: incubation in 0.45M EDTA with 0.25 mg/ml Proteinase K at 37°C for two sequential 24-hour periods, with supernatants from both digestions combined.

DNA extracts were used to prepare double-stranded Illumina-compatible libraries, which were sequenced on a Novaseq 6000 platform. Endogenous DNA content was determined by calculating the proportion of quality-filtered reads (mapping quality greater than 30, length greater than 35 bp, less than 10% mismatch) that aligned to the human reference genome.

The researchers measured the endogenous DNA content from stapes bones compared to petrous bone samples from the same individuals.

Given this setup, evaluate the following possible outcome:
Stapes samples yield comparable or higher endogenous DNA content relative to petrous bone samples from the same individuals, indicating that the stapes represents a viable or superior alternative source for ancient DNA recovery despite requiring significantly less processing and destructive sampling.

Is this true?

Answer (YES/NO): YES